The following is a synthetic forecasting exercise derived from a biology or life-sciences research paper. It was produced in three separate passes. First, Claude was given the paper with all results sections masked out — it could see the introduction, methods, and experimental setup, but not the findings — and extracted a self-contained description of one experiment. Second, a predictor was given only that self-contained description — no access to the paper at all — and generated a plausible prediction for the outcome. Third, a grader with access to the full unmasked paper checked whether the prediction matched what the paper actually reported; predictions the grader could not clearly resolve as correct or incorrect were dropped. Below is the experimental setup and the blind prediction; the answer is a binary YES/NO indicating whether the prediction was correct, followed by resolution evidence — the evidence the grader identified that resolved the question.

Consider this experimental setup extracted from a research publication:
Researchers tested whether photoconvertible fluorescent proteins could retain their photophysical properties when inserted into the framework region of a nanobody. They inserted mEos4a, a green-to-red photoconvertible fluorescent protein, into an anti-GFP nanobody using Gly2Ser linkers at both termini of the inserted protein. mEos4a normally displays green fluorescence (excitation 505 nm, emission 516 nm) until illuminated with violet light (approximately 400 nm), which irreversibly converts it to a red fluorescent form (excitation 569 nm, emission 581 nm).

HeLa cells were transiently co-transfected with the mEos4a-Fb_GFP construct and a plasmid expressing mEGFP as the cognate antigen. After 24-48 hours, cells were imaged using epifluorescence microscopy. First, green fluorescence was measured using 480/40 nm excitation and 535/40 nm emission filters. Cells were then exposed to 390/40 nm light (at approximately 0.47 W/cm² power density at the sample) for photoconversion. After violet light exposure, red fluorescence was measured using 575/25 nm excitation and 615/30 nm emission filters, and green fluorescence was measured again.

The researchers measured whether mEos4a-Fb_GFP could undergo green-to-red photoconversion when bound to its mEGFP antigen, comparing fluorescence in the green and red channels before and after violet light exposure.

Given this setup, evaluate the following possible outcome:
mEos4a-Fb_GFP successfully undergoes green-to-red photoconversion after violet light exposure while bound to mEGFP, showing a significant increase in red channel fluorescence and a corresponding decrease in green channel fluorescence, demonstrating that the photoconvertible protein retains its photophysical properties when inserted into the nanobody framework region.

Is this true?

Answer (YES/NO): YES